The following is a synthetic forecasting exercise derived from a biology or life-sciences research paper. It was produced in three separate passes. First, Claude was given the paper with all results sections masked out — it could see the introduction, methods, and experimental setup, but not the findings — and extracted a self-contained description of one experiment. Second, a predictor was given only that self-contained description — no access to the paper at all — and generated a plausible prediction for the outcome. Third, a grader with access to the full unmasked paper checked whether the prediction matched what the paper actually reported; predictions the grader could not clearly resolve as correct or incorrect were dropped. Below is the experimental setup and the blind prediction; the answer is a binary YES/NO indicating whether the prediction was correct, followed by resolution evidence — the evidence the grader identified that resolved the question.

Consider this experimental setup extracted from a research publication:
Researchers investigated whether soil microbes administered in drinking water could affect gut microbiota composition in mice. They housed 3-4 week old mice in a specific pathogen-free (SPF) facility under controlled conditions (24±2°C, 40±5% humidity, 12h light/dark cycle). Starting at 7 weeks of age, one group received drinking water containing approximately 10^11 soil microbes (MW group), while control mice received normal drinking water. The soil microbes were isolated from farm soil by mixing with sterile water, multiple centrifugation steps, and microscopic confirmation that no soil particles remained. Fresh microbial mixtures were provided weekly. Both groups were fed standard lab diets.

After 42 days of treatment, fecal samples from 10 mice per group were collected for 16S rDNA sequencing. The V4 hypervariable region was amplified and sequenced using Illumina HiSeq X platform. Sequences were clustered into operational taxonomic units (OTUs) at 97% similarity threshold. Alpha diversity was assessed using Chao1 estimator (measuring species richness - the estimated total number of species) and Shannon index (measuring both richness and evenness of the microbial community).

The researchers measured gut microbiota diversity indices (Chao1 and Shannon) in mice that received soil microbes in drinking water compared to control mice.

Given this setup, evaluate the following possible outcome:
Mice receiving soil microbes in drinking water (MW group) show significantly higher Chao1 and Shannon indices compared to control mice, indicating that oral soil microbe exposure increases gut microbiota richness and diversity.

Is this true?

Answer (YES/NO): NO